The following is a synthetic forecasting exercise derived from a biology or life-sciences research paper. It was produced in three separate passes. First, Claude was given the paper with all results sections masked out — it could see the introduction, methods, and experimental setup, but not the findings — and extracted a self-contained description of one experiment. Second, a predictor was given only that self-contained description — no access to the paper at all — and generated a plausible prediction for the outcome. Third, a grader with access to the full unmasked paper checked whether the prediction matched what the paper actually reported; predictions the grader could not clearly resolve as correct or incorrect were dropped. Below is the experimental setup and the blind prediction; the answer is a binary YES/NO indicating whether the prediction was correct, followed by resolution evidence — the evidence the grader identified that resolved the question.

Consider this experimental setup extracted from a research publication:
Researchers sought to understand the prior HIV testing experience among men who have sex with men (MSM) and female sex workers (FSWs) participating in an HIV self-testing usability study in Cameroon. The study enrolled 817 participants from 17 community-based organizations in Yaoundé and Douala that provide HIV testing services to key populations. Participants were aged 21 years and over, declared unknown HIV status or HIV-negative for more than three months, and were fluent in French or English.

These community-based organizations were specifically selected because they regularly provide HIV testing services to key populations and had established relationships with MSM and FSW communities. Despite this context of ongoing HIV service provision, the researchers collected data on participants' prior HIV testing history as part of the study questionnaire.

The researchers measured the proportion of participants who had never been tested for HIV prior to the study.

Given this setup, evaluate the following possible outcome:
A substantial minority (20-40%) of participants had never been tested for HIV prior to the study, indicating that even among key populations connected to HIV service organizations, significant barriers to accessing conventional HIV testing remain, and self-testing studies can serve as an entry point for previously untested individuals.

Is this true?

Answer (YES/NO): NO